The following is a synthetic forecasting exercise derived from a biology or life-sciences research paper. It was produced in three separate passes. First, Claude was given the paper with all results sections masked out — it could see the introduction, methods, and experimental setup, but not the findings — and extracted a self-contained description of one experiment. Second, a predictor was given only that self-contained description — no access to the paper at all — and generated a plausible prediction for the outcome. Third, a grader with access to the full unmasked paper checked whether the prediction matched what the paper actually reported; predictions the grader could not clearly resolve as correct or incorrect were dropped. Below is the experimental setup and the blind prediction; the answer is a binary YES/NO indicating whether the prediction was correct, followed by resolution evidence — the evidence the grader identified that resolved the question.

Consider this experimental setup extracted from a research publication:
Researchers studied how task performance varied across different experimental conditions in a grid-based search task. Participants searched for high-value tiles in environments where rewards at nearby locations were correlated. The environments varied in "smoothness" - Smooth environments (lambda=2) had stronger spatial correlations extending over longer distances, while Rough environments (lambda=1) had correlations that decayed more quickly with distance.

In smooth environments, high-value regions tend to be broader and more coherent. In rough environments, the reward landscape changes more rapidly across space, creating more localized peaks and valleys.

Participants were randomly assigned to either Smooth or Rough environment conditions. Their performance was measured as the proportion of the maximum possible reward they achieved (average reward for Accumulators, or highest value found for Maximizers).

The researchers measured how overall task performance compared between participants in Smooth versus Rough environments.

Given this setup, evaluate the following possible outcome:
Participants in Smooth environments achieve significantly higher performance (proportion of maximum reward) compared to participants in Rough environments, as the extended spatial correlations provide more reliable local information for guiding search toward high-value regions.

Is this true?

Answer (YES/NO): YES